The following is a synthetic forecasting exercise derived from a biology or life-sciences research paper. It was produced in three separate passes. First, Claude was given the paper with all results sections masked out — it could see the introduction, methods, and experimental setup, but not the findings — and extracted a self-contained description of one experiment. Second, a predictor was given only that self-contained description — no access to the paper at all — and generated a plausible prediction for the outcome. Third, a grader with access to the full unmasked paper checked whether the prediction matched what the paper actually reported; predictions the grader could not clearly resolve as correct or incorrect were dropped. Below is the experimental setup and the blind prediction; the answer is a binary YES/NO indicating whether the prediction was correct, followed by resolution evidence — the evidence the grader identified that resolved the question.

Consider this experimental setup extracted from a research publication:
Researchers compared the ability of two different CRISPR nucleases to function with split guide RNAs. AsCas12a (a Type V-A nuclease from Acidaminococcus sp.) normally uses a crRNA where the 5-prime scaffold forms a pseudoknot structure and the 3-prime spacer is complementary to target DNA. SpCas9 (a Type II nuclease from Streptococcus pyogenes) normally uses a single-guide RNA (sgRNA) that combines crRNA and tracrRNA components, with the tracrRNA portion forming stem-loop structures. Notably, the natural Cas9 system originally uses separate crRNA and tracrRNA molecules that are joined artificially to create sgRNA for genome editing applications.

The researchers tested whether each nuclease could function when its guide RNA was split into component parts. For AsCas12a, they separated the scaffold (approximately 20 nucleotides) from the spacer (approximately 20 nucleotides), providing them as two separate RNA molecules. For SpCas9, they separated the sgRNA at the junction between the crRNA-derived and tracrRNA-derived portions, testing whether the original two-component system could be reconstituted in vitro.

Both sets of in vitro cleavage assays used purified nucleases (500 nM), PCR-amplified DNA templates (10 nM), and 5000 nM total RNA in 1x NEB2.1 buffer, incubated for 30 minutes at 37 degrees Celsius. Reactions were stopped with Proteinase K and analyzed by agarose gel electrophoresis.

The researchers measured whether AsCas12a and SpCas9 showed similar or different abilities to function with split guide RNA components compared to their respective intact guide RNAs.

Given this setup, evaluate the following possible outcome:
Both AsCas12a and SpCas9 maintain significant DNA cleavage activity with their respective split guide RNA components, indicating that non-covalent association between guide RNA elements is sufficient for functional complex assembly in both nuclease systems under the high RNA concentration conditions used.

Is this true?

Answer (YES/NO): NO